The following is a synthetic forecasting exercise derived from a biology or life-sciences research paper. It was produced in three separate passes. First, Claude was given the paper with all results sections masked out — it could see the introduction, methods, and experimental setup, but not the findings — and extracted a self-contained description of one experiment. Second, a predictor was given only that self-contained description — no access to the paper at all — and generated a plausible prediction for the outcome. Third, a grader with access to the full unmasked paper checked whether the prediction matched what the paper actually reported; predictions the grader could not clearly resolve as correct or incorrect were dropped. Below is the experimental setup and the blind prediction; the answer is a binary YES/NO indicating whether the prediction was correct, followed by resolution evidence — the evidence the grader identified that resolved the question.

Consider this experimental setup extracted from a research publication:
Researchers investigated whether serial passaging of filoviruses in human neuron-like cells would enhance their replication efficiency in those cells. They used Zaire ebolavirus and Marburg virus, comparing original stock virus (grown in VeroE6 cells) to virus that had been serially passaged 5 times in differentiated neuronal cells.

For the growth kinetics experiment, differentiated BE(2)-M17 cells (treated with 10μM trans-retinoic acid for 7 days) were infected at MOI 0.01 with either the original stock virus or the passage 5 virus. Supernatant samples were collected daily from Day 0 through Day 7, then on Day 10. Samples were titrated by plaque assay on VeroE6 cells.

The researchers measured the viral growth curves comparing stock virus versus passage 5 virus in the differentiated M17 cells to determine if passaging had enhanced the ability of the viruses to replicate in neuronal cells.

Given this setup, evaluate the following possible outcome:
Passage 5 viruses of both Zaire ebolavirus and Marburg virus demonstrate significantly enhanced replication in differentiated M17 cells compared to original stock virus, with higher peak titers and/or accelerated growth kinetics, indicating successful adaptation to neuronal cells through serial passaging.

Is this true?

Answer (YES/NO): NO